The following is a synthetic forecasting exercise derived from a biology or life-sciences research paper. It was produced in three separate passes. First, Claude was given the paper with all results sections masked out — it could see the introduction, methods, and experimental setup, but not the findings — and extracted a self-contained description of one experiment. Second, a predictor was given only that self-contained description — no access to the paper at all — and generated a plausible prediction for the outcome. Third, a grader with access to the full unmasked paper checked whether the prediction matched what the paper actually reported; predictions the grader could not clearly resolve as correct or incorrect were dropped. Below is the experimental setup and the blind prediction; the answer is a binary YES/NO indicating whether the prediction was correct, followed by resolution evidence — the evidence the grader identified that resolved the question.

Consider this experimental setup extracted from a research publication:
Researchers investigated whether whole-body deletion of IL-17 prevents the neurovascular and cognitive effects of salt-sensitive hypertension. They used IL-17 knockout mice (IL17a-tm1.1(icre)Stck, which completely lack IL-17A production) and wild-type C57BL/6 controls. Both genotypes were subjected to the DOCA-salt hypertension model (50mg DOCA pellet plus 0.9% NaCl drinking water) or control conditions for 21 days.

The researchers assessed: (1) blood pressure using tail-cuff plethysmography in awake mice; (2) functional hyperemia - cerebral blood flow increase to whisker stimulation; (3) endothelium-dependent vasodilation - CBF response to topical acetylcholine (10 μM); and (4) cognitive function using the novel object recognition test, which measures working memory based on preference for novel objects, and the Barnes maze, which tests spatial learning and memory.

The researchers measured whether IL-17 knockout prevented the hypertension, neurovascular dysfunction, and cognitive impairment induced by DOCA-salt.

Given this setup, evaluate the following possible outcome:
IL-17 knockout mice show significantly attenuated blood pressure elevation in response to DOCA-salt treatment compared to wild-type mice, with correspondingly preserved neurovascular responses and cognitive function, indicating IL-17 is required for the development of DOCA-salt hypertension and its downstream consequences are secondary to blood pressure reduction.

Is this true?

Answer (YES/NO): NO